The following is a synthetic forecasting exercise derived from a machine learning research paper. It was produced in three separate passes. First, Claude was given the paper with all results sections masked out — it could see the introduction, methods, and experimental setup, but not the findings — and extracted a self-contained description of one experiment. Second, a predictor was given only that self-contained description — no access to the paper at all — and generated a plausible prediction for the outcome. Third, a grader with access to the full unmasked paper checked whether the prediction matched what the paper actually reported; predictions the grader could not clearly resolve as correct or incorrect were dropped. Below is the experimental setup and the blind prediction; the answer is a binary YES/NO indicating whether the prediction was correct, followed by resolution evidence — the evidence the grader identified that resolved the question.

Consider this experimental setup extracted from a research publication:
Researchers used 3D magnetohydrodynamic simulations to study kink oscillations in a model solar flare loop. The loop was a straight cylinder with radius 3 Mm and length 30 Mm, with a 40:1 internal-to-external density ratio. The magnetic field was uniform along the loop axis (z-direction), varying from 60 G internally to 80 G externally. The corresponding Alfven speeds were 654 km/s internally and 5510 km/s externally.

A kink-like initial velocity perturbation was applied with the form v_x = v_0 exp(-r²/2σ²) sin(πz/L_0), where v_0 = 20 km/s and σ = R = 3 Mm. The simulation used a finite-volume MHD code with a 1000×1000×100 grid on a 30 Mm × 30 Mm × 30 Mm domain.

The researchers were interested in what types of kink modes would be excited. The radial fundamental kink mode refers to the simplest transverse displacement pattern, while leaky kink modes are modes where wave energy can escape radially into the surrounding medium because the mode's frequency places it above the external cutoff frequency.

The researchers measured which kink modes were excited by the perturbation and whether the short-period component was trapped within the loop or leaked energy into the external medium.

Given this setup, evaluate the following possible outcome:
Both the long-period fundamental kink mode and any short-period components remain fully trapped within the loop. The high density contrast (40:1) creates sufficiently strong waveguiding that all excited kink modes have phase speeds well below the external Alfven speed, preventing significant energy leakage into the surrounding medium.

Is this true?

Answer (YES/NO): NO